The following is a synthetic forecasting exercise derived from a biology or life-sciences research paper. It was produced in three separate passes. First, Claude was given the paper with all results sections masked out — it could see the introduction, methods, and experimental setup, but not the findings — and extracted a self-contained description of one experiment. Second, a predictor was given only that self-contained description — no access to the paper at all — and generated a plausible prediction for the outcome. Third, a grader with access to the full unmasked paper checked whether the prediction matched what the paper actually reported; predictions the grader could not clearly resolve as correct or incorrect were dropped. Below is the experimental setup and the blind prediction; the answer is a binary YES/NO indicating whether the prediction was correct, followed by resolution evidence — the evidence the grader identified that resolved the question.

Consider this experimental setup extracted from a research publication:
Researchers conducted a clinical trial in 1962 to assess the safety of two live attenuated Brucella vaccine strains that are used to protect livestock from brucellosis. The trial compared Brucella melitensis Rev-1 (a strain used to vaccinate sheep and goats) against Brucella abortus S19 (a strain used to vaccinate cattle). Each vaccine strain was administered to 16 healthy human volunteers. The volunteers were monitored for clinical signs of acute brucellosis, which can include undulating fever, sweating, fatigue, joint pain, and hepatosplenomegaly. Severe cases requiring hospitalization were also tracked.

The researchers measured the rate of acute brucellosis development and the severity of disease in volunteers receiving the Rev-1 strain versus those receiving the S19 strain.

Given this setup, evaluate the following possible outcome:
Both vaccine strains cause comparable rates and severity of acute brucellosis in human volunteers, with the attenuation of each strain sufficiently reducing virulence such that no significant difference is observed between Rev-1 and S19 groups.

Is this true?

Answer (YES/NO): NO